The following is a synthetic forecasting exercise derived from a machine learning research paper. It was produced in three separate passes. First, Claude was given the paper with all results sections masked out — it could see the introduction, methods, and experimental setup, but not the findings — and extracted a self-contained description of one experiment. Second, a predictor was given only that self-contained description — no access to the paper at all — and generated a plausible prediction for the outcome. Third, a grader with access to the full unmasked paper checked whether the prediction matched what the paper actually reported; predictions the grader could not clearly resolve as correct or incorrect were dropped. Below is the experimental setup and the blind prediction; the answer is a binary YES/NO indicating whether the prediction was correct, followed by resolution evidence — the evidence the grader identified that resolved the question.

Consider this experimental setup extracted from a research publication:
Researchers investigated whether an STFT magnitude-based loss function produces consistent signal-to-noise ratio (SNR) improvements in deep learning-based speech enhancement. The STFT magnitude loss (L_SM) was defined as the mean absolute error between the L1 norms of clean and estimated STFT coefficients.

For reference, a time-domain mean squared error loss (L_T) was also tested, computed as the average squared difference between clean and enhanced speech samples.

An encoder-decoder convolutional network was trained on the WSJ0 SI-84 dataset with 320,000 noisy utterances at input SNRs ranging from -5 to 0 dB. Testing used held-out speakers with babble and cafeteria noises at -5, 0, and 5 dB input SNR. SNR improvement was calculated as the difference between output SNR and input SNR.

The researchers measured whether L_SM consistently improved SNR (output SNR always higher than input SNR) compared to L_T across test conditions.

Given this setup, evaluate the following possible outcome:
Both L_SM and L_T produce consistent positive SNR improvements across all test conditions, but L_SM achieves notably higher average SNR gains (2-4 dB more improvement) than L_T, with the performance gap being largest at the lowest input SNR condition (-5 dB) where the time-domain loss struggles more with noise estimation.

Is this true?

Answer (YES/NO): NO